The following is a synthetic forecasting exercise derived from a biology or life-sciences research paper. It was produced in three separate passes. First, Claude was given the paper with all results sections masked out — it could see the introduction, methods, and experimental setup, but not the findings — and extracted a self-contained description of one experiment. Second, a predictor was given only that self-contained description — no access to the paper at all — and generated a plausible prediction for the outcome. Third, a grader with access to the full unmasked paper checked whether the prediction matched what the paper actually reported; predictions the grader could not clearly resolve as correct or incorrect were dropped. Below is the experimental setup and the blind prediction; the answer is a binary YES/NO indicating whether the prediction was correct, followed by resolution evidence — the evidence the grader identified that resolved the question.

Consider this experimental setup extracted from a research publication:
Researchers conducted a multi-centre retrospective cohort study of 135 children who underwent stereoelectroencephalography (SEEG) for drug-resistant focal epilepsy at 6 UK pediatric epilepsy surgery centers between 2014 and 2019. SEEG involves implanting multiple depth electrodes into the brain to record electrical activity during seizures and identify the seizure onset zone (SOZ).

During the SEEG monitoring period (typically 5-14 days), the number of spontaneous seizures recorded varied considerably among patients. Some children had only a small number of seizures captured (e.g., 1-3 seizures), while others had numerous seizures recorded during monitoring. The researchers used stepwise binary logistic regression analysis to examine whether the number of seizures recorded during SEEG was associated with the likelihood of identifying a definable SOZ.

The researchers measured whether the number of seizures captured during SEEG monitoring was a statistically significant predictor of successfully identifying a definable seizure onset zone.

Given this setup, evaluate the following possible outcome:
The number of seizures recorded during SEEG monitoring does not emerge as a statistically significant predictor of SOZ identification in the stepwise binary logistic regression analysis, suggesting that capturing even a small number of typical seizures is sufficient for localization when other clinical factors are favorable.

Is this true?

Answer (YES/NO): NO